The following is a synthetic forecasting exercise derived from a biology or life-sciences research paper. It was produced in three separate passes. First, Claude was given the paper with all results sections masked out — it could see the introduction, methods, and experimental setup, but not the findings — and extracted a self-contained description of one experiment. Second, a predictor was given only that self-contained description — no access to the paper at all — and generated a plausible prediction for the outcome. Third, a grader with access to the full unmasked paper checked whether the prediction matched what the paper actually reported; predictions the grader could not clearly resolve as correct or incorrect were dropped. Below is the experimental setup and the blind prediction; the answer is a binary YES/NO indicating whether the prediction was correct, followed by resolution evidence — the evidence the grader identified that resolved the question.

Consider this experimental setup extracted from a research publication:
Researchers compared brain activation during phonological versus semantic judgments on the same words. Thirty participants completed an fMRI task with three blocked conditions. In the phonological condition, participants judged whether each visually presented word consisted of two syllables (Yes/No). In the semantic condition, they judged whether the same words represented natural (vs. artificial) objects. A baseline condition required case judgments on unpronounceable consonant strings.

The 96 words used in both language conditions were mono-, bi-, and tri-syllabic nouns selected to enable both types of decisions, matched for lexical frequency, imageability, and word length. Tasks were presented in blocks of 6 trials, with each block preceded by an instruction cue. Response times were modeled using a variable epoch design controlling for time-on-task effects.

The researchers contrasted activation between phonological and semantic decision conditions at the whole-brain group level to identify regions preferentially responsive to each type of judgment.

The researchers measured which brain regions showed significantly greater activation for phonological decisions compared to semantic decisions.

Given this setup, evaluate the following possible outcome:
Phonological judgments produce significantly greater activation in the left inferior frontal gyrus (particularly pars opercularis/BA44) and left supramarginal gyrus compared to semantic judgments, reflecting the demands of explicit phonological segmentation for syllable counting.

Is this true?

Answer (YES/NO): NO